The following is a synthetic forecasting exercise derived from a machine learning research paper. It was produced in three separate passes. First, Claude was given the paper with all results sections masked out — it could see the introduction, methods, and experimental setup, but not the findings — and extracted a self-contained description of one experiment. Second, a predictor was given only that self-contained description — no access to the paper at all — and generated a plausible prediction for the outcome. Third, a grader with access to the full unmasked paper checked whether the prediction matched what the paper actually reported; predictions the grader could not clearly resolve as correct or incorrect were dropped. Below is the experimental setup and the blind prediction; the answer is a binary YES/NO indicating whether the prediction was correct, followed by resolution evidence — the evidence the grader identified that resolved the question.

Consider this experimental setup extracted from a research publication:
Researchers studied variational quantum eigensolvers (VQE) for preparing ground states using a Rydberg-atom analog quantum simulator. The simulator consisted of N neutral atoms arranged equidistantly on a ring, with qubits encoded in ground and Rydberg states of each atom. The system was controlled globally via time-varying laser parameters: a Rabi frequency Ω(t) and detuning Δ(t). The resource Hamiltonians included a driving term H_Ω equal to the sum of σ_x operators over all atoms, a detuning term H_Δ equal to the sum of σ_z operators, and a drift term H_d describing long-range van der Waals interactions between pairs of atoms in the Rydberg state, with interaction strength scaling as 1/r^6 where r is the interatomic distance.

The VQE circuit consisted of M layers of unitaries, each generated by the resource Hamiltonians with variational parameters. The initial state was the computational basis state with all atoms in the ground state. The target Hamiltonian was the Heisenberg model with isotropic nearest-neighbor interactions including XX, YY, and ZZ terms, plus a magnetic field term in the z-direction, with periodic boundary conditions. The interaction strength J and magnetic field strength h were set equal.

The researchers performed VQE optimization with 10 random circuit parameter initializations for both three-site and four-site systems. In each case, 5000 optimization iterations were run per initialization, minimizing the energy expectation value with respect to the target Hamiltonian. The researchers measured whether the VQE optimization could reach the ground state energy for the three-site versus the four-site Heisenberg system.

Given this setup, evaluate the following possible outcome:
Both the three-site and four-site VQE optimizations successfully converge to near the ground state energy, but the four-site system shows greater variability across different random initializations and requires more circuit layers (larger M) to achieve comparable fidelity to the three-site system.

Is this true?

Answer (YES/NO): NO